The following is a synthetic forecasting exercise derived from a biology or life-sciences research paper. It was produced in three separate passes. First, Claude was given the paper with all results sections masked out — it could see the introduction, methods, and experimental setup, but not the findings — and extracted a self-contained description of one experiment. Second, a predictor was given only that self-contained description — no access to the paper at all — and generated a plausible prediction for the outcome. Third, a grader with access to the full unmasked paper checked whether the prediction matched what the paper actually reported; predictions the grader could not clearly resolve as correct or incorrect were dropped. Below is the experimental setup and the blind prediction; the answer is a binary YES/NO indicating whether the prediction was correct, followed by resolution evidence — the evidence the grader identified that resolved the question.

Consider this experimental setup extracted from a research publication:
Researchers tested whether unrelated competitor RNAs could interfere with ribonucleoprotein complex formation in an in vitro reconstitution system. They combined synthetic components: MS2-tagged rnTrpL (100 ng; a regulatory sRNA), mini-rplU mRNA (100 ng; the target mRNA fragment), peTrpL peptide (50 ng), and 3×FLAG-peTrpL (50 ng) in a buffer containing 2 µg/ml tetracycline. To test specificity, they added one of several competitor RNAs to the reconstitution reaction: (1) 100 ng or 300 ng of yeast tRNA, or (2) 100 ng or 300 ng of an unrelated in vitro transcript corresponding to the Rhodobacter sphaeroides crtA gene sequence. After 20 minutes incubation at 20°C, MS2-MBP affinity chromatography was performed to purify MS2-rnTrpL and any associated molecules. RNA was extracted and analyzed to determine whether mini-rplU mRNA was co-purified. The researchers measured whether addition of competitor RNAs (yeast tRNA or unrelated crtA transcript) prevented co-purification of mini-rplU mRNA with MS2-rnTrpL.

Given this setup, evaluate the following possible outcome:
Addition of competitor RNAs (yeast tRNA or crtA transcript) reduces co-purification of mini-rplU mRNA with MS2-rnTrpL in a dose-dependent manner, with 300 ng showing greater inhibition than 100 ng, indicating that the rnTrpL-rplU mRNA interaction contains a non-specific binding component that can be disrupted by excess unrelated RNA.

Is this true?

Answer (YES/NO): NO